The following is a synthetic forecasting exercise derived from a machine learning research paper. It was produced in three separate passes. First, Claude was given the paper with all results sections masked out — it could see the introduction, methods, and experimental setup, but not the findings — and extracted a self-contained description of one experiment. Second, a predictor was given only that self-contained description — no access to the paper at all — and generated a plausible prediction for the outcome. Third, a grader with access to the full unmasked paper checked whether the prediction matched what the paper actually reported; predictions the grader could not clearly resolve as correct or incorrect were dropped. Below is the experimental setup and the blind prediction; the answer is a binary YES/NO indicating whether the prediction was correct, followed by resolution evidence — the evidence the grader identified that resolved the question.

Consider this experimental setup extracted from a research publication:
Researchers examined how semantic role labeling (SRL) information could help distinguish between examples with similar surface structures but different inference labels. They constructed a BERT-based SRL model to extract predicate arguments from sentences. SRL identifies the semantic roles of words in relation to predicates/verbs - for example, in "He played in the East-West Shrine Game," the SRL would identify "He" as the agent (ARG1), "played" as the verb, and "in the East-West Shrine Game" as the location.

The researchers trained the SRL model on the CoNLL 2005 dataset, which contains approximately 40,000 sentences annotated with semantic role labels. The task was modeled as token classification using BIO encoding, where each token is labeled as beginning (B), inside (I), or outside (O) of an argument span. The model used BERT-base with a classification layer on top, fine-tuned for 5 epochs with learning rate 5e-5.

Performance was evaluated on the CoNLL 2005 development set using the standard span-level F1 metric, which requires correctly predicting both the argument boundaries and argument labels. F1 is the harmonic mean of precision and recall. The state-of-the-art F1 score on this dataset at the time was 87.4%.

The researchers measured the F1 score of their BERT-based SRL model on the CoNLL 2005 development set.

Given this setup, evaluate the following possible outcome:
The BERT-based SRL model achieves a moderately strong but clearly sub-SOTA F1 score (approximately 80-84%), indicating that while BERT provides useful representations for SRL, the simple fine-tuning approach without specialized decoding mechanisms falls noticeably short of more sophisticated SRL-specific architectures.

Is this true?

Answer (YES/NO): NO